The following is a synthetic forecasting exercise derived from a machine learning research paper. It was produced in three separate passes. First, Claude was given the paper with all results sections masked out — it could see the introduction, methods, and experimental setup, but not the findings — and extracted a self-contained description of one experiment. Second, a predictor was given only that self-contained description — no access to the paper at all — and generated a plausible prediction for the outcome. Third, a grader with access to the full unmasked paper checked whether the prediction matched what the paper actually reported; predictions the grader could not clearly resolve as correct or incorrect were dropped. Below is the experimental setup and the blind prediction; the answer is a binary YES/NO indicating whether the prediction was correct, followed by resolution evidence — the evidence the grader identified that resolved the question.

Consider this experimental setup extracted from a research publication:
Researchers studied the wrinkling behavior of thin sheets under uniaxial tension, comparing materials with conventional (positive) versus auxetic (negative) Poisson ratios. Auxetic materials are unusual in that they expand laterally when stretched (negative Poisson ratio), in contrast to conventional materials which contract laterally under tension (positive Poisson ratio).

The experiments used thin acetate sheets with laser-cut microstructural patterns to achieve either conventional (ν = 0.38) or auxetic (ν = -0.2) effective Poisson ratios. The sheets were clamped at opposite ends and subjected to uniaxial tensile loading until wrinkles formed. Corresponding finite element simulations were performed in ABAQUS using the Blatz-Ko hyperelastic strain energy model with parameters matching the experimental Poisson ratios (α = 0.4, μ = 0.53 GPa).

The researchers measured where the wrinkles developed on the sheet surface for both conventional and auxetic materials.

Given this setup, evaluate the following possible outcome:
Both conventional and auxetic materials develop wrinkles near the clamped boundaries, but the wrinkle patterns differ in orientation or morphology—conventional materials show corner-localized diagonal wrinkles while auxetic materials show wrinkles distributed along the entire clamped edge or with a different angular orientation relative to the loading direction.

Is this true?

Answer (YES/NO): NO